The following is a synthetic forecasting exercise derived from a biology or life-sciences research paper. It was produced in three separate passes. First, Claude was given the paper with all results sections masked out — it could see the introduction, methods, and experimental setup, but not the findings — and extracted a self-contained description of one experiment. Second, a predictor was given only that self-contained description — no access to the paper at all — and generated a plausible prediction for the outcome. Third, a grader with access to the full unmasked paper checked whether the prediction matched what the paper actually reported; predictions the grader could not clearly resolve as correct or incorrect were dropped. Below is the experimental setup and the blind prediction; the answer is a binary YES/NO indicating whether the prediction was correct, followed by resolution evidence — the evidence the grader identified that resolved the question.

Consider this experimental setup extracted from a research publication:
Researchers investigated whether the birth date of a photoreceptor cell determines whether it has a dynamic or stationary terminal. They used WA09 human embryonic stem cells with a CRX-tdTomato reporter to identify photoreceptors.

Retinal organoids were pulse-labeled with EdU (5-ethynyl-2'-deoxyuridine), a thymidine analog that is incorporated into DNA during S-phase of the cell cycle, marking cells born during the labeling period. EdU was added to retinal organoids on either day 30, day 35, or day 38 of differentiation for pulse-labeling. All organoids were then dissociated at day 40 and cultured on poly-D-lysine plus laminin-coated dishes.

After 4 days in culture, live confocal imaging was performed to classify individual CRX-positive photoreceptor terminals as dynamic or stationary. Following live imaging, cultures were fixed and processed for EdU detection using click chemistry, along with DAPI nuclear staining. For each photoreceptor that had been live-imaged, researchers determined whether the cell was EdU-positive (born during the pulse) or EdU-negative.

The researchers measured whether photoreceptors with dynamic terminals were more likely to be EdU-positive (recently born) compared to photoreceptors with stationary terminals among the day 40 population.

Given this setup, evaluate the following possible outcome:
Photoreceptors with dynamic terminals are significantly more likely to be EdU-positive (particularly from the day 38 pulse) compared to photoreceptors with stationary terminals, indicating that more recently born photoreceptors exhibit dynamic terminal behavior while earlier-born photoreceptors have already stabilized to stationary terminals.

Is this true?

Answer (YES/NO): NO